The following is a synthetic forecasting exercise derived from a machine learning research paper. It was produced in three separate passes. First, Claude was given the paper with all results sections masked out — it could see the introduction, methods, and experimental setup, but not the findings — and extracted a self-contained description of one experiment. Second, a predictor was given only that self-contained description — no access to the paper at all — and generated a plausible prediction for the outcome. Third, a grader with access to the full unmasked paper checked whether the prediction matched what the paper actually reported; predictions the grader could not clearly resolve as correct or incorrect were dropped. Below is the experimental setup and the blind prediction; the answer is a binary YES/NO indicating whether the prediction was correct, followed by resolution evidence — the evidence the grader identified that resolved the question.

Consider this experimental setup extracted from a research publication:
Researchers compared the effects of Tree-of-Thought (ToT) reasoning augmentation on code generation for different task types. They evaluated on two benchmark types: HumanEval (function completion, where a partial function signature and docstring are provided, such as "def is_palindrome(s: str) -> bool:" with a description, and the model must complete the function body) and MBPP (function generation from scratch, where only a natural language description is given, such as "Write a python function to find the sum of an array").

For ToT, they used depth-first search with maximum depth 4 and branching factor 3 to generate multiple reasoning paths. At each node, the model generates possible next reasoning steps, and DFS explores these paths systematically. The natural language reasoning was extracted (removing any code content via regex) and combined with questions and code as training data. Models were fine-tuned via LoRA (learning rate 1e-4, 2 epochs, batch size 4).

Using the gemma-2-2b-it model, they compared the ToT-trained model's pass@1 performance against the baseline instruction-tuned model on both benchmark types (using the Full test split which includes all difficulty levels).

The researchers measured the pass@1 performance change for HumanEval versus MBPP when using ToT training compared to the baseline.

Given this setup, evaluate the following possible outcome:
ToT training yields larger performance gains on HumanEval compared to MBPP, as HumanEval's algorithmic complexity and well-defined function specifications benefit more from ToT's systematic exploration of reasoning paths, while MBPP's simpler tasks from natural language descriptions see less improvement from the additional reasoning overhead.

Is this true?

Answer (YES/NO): YES